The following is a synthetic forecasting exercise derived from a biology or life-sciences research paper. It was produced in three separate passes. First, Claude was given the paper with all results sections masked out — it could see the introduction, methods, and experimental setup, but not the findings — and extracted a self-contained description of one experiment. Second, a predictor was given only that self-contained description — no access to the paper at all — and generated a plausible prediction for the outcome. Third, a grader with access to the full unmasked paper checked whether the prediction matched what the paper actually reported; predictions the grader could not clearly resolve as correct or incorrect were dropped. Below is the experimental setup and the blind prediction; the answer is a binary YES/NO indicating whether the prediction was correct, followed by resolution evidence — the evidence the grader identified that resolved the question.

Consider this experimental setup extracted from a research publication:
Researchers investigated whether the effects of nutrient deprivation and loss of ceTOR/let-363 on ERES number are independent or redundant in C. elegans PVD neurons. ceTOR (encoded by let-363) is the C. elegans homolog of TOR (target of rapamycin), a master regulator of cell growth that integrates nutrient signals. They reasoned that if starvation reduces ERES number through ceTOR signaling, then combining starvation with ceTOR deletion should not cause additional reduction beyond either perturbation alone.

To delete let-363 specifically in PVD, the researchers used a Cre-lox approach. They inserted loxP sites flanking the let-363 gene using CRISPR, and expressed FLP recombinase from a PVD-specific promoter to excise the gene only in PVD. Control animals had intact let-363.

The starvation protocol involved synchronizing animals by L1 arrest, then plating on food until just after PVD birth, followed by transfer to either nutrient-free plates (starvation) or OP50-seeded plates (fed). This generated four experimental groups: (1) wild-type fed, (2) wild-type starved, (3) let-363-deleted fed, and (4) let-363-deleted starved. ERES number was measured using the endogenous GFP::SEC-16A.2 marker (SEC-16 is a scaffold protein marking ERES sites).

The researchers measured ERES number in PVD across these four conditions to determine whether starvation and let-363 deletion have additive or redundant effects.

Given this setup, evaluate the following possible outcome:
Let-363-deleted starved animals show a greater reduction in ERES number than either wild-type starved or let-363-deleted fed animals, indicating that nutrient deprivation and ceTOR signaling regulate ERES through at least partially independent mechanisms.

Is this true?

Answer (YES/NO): NO